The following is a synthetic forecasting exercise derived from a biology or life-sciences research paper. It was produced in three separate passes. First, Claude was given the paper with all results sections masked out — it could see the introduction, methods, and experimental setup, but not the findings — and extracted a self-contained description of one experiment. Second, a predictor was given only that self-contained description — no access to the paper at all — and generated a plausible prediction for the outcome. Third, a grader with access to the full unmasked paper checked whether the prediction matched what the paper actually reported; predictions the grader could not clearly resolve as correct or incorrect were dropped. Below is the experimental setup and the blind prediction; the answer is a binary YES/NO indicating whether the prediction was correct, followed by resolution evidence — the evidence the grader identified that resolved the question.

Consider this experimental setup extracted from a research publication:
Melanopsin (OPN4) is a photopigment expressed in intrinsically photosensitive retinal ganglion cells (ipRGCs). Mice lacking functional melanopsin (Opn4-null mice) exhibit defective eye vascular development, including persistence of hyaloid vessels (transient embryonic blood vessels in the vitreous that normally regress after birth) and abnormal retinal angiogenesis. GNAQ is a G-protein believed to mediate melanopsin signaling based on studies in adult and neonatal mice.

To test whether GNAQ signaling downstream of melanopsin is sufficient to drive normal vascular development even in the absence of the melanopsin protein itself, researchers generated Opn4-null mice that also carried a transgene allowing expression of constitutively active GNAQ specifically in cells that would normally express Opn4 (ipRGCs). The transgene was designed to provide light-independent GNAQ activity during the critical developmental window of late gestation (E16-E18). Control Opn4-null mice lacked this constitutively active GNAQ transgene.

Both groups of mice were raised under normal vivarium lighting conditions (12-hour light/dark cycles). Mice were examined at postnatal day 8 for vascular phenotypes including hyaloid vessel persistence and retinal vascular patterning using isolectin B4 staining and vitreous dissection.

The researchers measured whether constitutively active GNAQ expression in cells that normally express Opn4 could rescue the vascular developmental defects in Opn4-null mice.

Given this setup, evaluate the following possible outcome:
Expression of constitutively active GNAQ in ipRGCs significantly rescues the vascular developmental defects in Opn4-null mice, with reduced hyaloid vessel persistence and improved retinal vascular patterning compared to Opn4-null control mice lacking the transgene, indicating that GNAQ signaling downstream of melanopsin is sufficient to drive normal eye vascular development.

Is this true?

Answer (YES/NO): YES